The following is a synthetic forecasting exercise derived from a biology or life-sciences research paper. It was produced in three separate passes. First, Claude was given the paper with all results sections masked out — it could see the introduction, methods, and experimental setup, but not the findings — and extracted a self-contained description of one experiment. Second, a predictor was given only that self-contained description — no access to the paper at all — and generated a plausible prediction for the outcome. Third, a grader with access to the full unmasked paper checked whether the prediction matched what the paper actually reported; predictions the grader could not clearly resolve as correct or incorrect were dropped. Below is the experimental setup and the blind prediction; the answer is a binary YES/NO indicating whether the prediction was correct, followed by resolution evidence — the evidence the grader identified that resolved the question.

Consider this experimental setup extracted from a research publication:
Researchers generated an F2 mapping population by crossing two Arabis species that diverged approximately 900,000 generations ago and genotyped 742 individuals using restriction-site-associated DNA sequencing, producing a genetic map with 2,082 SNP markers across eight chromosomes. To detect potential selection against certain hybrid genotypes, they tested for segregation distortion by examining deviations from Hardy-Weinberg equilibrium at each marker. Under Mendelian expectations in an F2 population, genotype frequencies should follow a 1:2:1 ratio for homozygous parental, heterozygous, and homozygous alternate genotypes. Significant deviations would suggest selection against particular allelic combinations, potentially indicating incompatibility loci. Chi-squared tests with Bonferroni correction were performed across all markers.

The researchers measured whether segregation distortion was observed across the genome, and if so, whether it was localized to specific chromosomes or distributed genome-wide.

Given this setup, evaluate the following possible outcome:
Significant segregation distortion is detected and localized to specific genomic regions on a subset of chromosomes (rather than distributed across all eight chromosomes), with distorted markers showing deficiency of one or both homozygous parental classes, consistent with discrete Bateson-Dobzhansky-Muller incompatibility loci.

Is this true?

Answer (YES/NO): NO